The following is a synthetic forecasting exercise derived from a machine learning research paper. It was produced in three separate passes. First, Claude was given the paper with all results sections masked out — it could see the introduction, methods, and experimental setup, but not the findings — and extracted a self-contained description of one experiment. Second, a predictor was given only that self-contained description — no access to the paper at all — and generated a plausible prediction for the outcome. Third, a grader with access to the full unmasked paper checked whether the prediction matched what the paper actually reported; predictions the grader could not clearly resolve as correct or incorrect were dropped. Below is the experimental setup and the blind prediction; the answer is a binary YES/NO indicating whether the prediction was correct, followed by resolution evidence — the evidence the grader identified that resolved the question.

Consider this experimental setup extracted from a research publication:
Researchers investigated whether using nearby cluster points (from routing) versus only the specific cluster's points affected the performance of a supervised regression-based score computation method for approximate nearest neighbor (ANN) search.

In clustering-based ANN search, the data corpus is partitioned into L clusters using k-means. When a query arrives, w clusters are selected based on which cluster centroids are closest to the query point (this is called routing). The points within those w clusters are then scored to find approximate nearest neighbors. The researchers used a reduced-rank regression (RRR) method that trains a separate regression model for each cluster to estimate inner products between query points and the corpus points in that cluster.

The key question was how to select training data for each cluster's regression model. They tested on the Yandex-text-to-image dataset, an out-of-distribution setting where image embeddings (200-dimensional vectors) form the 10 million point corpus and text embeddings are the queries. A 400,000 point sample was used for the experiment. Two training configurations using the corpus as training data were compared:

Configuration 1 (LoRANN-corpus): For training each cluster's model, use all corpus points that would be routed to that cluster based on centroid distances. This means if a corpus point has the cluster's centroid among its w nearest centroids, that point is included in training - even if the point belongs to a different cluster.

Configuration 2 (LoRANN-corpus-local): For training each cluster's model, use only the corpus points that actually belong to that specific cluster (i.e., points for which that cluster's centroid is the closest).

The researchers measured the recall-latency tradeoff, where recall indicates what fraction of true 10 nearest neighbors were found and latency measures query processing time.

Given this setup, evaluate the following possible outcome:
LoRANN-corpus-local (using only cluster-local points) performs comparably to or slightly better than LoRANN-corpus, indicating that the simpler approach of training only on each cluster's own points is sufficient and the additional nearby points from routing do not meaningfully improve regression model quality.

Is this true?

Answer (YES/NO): NO